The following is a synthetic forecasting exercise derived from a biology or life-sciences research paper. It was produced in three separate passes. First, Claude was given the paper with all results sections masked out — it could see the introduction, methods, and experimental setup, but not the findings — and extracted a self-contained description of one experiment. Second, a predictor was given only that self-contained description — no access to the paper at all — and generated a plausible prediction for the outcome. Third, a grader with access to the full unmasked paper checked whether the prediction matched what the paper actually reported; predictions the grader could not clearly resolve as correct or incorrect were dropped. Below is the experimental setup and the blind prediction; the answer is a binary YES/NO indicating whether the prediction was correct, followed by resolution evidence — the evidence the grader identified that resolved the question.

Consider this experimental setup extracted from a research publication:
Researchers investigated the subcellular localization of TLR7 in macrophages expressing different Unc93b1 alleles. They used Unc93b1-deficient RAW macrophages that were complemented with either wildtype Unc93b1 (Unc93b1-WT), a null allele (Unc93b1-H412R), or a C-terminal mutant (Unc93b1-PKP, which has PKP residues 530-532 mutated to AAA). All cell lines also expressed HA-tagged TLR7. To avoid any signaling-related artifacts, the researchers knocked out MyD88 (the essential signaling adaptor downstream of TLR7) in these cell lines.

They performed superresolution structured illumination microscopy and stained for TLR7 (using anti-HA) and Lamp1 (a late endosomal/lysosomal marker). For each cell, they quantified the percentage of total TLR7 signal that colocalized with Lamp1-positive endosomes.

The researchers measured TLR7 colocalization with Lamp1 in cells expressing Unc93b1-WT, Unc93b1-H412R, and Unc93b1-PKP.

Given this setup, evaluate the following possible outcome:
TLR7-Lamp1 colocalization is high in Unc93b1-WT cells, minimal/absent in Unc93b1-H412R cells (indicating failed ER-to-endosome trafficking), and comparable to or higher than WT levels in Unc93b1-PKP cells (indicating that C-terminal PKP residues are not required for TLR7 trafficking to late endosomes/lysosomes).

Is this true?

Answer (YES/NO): YES